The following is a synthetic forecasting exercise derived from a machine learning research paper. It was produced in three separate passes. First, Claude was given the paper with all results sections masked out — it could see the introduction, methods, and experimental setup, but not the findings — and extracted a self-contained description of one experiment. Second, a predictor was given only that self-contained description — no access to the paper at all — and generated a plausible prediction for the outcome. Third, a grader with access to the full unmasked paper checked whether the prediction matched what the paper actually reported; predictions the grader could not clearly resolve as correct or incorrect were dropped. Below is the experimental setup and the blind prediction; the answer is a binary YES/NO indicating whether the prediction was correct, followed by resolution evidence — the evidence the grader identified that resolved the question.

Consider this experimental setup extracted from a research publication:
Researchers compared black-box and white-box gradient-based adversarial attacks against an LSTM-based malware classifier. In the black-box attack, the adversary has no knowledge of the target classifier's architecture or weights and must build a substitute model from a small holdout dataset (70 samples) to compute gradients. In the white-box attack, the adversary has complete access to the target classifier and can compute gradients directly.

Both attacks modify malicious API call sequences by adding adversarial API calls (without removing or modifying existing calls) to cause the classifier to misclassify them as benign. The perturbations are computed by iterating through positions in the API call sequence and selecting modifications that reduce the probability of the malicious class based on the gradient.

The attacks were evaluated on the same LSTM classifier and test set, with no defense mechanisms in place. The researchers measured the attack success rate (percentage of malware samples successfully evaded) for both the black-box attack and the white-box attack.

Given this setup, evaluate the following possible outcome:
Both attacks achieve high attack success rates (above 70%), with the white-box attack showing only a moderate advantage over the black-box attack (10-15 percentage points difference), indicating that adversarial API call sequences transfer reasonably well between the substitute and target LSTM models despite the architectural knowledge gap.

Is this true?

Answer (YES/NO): NO